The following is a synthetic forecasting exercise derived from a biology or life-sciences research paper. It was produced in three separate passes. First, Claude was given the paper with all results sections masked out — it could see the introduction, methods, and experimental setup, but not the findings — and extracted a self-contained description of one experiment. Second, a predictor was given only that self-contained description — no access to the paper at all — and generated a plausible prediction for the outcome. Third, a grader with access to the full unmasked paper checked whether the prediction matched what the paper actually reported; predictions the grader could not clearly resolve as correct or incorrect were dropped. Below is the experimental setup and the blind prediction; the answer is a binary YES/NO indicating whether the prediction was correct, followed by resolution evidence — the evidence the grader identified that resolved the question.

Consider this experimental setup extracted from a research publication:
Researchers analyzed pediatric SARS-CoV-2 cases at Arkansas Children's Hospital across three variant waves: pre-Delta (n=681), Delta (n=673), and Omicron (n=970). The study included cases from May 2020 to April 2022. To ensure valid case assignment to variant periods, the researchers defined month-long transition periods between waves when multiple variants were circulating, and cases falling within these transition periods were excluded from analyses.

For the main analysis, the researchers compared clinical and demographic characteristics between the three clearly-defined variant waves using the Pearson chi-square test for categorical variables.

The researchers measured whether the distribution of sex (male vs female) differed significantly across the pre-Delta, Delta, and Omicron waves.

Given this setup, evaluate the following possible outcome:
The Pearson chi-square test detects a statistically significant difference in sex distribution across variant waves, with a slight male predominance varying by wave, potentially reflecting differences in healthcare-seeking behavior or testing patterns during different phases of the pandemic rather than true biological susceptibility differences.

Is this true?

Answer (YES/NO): NO